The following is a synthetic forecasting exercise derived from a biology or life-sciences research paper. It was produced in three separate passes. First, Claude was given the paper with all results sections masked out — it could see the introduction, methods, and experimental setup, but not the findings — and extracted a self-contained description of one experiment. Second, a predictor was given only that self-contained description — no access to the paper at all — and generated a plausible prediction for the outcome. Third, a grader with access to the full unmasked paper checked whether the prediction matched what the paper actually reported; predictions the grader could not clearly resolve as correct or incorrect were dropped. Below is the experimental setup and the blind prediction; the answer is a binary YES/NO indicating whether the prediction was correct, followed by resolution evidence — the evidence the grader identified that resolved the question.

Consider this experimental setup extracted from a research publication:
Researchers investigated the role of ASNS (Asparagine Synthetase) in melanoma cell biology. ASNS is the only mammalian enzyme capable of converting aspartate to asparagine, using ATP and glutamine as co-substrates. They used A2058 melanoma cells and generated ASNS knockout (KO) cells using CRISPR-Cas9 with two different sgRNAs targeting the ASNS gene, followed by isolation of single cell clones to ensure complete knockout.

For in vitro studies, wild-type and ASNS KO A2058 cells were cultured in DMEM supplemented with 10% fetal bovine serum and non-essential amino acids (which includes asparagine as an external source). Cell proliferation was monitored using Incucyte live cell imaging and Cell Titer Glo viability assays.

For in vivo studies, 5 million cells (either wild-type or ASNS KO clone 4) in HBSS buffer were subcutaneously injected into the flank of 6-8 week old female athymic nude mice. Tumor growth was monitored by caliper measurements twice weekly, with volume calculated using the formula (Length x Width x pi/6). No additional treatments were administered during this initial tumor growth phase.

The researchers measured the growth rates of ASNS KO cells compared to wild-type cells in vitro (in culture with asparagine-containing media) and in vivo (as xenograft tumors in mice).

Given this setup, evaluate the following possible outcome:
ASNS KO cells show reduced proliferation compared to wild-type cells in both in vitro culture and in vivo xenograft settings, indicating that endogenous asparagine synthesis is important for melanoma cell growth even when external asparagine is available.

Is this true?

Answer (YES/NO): NO